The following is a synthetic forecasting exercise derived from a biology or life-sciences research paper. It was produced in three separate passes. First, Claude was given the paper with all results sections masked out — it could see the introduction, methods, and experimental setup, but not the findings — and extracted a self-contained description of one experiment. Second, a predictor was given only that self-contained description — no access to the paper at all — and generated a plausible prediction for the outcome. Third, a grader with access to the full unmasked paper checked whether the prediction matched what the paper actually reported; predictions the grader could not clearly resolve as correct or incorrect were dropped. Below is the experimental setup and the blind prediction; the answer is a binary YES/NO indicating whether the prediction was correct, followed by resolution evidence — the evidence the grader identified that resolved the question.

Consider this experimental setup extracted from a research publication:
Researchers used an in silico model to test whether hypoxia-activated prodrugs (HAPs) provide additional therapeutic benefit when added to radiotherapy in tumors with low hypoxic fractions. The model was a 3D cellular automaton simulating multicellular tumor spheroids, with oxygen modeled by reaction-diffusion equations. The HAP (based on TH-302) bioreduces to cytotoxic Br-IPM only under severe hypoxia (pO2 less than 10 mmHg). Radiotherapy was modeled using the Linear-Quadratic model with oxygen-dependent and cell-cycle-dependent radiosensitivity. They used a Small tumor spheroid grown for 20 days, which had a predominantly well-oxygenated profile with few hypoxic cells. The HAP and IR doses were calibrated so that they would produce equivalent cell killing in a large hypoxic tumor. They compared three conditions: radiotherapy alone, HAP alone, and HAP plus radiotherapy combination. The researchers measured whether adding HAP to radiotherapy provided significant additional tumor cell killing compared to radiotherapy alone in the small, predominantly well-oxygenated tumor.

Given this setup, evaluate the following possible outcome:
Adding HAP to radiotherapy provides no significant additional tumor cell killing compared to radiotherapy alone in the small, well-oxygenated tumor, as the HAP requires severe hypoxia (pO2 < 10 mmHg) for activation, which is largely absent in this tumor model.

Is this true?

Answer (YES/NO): YES